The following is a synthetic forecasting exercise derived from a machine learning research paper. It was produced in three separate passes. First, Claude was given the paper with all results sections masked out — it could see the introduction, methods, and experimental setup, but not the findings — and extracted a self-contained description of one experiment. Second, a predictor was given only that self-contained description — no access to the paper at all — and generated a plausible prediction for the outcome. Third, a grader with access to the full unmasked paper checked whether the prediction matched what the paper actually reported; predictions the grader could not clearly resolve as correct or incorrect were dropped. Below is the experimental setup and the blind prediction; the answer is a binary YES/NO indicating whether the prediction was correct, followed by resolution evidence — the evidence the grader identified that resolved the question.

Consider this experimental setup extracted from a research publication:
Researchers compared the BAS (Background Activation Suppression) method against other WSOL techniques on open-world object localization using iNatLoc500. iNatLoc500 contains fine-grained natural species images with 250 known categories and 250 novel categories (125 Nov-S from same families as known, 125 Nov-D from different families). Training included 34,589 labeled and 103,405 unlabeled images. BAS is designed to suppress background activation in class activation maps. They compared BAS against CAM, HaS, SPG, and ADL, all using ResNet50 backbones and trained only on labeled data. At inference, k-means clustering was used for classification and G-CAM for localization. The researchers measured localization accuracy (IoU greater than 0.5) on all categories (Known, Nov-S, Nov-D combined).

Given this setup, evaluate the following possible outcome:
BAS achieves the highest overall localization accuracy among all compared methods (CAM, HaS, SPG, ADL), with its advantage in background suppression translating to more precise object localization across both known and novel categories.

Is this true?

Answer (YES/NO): YES